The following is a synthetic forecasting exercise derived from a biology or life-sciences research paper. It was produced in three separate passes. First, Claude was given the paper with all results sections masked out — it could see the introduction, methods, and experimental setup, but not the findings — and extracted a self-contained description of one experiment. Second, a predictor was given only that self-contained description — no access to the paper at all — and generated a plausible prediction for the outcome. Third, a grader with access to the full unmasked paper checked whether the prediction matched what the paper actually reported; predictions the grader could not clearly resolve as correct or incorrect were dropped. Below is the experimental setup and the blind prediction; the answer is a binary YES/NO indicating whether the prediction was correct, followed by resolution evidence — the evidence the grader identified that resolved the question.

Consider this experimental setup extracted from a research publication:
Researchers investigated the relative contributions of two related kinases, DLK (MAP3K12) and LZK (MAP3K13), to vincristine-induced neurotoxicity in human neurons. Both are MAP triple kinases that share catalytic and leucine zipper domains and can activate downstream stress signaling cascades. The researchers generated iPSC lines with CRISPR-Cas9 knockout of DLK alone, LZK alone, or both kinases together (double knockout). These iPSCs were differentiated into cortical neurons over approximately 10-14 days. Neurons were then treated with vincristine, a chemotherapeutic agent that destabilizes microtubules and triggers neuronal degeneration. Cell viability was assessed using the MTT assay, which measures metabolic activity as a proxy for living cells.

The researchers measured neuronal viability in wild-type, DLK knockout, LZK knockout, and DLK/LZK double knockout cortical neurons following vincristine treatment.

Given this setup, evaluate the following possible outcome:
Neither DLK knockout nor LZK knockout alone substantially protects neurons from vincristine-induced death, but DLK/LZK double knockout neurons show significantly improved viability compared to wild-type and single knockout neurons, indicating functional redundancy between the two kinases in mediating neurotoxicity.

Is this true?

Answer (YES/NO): YES